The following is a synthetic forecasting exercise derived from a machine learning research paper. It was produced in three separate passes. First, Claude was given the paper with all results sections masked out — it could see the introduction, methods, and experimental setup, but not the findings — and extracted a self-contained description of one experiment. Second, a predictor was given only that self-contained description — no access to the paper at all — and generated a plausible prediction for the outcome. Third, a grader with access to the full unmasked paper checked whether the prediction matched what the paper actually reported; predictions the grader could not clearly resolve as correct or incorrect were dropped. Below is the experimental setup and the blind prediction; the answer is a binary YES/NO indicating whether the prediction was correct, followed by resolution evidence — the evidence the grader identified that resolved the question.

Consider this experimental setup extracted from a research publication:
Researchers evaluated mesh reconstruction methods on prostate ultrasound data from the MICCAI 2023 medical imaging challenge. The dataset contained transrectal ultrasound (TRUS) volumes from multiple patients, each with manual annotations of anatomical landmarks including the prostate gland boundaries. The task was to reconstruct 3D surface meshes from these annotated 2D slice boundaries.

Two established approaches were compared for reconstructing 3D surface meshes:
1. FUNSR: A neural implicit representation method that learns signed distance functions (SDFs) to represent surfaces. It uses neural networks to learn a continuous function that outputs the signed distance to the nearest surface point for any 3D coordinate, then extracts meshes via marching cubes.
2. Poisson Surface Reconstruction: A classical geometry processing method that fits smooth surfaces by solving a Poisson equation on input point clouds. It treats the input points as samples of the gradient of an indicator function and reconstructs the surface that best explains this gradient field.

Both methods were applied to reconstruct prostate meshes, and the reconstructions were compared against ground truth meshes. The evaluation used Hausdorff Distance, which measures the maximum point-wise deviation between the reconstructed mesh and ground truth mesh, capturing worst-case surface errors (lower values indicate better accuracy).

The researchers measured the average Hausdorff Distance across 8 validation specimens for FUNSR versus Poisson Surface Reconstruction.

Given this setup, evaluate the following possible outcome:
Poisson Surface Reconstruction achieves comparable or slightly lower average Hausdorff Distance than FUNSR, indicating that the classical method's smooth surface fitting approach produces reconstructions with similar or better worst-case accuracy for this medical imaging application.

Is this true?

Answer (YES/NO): NO